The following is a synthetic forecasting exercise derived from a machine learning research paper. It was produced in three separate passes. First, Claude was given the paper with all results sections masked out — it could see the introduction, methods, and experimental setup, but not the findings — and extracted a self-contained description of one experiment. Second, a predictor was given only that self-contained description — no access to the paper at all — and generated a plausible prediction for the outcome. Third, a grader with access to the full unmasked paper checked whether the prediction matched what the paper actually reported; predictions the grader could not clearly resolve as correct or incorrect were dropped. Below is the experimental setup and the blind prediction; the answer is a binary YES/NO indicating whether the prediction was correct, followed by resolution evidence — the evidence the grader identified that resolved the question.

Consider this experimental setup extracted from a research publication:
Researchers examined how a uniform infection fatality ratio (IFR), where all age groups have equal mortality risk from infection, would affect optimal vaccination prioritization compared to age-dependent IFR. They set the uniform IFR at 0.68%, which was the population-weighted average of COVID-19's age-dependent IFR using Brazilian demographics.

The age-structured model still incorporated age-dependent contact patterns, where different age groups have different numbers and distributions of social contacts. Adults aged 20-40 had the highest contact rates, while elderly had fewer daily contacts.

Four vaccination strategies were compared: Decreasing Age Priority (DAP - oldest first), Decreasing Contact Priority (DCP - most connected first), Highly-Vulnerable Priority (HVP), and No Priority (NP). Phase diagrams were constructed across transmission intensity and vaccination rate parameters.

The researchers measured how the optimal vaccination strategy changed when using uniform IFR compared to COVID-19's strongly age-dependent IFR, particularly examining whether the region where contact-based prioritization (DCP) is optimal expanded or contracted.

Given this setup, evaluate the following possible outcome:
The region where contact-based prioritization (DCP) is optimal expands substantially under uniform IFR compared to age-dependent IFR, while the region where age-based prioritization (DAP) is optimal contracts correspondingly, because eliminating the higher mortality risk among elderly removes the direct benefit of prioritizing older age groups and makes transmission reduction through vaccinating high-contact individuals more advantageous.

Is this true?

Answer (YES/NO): YES